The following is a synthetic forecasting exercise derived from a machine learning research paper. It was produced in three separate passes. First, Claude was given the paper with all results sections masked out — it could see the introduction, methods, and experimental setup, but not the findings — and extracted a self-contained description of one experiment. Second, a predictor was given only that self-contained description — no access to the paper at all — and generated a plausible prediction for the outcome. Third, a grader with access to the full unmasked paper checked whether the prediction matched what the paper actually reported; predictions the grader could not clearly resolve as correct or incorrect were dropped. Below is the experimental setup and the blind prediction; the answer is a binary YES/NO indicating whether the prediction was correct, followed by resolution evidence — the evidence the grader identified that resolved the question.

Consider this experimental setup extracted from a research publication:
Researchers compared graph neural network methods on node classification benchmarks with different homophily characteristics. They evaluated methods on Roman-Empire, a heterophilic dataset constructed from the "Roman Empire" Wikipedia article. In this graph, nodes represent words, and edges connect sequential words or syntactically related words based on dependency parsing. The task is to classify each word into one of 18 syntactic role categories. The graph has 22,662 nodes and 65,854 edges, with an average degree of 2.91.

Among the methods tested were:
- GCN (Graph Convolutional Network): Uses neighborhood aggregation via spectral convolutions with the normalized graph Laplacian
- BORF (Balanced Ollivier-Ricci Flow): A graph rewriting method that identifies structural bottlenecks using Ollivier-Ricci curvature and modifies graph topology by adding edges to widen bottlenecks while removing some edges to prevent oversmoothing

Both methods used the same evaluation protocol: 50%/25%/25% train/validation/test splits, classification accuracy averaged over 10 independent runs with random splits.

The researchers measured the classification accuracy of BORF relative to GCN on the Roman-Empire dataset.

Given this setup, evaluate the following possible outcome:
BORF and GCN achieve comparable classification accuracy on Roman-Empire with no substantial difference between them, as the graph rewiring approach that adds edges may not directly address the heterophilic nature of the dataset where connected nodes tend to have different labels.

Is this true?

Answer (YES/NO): NO